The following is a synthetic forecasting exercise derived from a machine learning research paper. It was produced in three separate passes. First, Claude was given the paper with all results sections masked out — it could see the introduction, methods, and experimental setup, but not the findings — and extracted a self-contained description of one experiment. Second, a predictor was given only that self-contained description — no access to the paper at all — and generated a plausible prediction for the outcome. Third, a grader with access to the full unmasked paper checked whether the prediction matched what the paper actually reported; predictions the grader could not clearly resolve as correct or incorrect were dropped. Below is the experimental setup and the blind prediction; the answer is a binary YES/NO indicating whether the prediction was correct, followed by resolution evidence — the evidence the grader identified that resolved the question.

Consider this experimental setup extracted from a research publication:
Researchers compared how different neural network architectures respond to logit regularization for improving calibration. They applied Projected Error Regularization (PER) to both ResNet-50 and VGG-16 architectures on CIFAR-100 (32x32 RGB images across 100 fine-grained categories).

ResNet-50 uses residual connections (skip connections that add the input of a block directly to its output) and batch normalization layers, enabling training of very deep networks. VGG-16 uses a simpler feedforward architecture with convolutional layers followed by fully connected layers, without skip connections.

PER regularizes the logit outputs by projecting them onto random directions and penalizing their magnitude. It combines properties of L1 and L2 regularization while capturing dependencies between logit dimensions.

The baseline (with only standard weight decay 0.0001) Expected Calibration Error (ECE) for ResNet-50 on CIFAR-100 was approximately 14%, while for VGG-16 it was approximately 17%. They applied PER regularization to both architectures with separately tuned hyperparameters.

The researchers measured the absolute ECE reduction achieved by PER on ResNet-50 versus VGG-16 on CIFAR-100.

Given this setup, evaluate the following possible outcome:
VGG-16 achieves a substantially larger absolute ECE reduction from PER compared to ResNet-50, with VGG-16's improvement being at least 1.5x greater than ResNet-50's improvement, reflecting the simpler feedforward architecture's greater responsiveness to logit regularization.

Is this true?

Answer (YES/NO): NO